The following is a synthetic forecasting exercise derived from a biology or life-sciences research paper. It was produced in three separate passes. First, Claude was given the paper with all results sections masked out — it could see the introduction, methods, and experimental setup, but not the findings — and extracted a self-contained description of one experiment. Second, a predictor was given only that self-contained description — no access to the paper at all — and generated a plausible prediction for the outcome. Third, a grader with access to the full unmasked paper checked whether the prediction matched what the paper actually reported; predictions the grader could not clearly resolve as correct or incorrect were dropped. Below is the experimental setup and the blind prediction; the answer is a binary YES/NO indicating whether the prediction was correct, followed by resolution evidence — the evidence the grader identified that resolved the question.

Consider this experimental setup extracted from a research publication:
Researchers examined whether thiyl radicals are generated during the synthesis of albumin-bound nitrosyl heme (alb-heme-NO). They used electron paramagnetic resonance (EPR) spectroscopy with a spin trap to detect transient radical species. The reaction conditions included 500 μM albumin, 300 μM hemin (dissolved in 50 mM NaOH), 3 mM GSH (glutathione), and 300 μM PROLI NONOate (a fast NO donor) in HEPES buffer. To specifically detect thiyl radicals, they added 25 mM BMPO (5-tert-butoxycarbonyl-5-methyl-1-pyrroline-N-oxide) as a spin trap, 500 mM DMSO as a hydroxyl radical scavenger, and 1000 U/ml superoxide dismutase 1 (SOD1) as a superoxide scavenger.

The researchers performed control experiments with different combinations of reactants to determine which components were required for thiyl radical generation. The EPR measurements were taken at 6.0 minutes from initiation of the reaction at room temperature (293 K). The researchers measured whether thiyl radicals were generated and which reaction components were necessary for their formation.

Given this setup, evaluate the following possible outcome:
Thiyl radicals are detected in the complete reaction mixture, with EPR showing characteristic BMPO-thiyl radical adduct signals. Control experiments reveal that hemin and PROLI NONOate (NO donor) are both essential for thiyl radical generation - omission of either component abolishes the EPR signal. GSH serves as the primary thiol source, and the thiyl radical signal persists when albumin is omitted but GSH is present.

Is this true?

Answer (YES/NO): NO